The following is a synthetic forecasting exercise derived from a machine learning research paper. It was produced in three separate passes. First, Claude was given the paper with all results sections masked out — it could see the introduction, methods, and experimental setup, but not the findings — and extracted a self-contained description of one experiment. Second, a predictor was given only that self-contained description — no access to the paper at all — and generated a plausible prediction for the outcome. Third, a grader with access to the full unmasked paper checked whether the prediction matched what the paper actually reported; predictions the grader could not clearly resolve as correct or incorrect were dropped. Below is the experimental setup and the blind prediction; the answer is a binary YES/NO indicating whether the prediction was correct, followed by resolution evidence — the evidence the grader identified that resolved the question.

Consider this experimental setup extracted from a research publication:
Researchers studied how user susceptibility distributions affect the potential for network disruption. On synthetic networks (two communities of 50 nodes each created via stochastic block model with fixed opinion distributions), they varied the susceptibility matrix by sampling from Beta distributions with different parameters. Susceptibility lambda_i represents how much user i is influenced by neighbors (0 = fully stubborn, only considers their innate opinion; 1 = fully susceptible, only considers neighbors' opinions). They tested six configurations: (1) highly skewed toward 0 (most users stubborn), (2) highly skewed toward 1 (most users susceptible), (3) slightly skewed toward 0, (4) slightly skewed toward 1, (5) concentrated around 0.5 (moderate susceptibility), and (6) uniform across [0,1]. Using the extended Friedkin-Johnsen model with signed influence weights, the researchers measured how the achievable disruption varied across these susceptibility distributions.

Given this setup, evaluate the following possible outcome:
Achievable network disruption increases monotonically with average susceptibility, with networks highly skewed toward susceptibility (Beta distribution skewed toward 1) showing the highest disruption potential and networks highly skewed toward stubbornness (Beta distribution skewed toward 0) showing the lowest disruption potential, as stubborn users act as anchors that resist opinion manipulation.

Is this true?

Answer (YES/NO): NO